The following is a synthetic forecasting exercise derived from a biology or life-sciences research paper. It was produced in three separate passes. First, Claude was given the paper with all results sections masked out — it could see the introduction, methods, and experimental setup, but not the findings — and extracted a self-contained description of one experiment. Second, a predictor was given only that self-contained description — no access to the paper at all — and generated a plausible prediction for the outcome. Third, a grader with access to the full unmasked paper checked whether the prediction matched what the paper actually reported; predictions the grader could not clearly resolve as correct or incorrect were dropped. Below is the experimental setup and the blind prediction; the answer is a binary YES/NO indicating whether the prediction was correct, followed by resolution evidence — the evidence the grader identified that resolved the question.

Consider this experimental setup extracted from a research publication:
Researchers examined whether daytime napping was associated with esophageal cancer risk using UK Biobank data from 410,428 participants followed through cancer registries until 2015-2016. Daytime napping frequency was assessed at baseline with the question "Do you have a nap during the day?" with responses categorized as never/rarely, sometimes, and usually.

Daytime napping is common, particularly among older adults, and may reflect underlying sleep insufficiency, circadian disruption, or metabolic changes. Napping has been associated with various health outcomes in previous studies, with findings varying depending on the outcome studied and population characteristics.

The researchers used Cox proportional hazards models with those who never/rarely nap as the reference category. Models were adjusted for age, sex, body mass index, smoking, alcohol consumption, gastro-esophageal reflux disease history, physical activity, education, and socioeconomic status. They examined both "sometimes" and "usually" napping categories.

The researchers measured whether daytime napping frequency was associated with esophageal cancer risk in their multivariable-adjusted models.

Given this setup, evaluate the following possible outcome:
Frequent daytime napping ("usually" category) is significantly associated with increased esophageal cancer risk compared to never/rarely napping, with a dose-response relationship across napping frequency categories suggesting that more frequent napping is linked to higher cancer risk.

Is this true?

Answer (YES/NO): NO